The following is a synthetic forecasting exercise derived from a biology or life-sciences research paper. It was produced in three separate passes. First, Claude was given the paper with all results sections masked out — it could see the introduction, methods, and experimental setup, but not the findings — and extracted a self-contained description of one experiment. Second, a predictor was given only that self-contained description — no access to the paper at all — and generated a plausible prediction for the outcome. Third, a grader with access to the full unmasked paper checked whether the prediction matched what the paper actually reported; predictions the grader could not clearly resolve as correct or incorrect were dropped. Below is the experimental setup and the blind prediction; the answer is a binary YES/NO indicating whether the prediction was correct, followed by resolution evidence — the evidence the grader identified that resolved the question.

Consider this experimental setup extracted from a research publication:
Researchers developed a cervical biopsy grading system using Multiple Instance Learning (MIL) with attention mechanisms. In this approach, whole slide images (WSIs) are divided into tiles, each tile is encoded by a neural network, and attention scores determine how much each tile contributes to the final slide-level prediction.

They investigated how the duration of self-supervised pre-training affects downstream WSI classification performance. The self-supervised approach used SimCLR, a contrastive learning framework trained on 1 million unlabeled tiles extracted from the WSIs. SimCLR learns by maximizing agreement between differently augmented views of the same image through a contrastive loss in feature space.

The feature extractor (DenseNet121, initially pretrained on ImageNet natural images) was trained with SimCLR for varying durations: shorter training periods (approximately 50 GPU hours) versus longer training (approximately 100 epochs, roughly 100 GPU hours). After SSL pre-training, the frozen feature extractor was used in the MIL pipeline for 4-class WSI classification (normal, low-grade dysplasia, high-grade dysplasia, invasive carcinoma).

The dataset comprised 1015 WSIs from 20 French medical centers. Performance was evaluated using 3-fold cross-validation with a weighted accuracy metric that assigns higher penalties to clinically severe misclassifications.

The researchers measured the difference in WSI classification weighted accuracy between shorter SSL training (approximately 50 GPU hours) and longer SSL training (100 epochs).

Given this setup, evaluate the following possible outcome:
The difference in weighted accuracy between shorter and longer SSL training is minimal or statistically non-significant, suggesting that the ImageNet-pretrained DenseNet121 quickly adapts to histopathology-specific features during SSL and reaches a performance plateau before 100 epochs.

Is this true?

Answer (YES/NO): NO